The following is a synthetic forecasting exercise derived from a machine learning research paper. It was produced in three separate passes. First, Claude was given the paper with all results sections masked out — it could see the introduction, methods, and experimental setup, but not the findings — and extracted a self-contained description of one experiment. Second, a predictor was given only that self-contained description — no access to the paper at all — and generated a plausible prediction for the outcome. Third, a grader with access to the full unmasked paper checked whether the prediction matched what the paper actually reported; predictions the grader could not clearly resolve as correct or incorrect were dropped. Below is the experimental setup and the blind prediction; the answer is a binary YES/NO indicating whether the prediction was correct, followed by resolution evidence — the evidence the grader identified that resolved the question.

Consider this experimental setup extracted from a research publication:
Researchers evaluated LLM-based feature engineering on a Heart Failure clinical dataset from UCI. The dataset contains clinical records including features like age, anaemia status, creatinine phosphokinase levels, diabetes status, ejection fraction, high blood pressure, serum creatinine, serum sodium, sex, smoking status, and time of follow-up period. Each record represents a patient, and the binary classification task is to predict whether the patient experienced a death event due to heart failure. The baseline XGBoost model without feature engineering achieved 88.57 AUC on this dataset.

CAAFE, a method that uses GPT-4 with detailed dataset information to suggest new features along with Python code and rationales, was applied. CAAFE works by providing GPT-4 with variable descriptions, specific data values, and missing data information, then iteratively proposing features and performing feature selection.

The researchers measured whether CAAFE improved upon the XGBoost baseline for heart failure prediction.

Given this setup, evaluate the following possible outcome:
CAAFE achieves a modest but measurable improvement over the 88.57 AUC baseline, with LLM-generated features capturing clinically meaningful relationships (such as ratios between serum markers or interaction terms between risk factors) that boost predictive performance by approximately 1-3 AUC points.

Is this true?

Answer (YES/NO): NO